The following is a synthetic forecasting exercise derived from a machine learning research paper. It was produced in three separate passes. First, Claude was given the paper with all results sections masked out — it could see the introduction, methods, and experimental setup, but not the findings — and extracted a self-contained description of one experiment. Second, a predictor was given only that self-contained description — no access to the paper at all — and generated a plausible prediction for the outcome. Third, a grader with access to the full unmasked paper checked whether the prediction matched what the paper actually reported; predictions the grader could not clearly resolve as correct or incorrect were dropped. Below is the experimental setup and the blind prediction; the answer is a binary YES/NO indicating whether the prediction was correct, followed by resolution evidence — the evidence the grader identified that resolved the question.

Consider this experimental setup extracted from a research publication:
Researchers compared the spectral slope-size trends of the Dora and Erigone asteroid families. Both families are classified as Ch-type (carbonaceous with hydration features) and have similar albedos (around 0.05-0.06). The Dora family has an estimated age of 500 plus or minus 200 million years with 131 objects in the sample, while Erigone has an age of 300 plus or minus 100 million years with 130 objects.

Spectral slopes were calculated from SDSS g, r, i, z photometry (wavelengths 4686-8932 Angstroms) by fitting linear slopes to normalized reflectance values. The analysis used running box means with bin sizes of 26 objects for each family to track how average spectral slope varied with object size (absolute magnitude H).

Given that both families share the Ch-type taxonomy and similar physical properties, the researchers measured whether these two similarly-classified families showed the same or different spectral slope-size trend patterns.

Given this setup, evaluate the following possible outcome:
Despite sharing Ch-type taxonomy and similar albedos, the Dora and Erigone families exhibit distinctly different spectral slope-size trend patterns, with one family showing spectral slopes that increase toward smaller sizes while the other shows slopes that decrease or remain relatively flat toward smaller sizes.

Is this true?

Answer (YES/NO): NO